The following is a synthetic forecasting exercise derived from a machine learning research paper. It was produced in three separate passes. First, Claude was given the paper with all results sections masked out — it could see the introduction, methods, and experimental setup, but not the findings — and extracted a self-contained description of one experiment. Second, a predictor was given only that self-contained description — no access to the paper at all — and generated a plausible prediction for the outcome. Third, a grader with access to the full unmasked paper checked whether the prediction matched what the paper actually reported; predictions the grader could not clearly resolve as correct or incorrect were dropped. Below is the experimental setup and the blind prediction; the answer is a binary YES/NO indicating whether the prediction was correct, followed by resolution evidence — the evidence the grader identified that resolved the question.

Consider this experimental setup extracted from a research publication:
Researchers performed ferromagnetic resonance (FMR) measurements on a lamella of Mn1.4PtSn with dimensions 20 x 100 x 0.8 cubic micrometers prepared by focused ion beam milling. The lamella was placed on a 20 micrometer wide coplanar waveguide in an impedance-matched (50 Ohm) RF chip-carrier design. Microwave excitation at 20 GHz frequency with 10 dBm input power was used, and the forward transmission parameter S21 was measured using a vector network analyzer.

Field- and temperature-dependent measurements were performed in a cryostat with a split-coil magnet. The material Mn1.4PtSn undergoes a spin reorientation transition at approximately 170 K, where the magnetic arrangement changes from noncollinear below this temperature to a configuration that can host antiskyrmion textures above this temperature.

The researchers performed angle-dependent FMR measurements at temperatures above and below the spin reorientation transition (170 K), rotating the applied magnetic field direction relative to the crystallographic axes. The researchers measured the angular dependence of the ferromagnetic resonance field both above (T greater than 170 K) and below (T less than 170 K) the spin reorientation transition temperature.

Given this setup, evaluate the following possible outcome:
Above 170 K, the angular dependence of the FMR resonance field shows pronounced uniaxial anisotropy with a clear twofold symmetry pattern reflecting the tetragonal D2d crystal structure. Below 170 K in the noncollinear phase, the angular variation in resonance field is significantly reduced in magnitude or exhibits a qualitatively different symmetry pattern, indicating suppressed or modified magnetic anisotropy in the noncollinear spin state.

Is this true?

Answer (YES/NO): NO